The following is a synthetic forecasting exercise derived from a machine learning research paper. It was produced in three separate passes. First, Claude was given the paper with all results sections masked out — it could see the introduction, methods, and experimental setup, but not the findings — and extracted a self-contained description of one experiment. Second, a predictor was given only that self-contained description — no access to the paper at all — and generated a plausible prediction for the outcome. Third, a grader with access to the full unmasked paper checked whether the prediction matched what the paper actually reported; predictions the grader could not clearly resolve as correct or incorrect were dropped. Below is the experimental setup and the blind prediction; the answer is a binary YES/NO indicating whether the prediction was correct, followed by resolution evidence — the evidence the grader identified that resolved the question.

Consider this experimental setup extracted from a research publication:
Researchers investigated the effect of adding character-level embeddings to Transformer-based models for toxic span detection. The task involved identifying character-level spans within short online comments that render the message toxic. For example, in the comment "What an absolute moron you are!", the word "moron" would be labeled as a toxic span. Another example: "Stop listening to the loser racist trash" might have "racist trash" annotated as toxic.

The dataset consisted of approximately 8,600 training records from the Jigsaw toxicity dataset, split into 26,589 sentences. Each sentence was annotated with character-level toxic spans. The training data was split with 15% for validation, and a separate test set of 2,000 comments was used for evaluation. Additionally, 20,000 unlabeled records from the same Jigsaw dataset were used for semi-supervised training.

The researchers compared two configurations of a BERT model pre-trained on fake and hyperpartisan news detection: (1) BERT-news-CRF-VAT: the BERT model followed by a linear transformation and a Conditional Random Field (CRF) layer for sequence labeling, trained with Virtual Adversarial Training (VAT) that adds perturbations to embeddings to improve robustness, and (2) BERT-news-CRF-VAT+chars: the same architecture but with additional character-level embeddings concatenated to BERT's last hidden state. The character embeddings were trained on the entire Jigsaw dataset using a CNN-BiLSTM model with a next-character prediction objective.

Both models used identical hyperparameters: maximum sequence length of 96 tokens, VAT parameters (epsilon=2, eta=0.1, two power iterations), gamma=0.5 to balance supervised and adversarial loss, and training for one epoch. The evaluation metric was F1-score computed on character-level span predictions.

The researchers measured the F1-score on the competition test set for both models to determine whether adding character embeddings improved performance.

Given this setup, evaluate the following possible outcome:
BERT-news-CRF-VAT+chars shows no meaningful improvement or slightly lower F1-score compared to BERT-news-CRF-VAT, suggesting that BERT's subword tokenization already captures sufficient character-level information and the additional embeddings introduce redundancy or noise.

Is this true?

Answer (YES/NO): YES